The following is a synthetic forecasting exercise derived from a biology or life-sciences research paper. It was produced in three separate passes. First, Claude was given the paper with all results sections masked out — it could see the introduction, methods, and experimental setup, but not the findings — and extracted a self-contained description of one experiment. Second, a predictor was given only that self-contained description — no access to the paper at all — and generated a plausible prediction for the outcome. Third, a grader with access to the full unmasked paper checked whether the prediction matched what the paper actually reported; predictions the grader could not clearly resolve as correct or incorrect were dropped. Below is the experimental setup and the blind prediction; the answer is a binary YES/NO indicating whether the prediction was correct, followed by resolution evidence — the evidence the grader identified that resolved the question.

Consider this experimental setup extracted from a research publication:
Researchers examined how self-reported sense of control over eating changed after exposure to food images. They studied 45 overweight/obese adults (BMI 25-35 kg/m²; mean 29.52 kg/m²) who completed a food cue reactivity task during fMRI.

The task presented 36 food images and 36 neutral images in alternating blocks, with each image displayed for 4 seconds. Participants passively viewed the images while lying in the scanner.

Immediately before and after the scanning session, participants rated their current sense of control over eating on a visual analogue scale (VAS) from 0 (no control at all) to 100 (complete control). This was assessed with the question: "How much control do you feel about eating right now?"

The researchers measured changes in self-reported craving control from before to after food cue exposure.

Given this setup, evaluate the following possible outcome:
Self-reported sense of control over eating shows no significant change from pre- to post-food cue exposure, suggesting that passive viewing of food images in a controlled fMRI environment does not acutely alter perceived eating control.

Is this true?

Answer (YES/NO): NO